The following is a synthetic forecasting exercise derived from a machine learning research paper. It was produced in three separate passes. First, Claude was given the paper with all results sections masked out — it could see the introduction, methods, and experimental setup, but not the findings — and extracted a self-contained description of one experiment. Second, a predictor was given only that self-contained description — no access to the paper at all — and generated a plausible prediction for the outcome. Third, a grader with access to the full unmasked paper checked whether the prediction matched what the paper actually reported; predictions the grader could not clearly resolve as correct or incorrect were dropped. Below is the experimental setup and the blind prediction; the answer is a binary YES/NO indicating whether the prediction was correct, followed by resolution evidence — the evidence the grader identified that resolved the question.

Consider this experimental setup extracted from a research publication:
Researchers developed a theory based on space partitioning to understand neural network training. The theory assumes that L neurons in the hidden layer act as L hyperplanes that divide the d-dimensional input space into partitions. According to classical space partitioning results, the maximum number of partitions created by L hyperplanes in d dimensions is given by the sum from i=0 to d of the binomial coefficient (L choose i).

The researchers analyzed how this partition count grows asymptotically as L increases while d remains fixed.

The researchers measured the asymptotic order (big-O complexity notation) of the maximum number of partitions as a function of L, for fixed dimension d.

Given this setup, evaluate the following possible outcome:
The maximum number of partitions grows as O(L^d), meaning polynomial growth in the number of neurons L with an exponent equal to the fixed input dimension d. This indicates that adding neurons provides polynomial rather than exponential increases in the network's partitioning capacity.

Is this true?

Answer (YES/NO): YES